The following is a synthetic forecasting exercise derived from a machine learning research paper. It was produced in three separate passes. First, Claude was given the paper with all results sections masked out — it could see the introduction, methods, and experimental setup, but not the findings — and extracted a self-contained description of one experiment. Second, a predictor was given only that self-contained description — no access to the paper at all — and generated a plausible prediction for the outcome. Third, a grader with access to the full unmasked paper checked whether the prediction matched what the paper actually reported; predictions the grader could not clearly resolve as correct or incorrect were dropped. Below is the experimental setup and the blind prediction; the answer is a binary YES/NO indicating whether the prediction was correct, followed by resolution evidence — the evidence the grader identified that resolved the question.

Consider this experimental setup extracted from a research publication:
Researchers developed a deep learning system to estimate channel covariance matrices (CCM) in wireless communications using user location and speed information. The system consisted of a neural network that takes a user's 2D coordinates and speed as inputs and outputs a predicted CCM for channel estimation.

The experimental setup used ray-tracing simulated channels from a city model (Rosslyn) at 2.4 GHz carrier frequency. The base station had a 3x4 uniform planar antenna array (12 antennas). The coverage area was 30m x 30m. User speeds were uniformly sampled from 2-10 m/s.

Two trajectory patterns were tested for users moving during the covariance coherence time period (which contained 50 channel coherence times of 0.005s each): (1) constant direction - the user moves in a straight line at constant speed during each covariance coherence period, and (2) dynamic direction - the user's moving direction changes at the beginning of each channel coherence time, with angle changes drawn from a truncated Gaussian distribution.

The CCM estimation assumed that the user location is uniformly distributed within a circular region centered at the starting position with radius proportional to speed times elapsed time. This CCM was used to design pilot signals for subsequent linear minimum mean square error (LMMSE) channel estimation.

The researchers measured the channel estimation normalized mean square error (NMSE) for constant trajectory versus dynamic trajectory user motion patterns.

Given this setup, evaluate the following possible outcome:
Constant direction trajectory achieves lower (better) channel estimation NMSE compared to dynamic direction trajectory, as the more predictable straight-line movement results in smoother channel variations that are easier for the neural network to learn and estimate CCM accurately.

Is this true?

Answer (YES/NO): NO